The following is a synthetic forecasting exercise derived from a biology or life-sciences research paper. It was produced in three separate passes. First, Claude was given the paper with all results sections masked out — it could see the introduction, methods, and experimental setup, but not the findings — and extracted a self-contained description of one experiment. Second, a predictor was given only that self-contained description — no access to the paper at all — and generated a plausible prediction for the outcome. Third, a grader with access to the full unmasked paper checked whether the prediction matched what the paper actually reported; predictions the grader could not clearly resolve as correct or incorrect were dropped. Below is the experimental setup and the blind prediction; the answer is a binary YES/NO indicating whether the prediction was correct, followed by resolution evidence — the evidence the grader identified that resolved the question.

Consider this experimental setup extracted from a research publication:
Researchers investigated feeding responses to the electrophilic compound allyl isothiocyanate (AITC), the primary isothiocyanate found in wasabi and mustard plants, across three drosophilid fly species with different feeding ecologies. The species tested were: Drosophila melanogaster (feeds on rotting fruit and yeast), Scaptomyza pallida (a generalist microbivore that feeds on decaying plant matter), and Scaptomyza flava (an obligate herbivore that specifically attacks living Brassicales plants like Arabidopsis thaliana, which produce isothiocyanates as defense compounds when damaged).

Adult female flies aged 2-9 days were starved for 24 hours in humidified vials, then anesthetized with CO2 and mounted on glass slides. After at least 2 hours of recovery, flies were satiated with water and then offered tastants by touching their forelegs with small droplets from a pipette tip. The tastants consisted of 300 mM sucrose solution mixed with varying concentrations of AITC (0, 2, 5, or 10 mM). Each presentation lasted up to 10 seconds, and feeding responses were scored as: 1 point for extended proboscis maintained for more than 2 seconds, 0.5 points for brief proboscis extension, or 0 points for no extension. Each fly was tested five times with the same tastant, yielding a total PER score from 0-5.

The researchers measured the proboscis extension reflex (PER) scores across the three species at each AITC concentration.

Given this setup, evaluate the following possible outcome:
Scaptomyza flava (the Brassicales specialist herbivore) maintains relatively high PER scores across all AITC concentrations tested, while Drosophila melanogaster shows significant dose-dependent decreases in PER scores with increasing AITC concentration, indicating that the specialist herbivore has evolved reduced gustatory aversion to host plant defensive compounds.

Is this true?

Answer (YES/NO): YES